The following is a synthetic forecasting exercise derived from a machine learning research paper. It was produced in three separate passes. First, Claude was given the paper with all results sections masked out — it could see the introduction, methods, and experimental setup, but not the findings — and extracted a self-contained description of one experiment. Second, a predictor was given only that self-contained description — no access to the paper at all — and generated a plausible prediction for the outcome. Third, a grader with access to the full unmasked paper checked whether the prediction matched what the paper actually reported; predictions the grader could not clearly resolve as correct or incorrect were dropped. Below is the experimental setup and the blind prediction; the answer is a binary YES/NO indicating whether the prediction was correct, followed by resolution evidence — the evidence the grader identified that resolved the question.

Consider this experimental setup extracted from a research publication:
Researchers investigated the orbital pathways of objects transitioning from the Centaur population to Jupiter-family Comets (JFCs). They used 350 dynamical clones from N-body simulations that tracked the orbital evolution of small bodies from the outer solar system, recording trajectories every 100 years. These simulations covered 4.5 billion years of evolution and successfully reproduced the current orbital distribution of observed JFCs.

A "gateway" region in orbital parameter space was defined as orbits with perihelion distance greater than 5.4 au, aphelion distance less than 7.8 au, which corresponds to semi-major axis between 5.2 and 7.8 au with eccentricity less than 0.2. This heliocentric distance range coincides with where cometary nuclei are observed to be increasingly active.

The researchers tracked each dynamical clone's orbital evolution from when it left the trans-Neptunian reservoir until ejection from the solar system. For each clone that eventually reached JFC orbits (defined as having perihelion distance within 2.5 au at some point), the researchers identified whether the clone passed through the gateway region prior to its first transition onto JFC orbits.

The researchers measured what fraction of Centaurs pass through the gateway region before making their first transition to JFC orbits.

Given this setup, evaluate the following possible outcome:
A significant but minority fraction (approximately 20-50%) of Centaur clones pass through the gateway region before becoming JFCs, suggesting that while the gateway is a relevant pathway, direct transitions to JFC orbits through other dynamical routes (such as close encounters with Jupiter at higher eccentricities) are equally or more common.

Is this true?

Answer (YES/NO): YES